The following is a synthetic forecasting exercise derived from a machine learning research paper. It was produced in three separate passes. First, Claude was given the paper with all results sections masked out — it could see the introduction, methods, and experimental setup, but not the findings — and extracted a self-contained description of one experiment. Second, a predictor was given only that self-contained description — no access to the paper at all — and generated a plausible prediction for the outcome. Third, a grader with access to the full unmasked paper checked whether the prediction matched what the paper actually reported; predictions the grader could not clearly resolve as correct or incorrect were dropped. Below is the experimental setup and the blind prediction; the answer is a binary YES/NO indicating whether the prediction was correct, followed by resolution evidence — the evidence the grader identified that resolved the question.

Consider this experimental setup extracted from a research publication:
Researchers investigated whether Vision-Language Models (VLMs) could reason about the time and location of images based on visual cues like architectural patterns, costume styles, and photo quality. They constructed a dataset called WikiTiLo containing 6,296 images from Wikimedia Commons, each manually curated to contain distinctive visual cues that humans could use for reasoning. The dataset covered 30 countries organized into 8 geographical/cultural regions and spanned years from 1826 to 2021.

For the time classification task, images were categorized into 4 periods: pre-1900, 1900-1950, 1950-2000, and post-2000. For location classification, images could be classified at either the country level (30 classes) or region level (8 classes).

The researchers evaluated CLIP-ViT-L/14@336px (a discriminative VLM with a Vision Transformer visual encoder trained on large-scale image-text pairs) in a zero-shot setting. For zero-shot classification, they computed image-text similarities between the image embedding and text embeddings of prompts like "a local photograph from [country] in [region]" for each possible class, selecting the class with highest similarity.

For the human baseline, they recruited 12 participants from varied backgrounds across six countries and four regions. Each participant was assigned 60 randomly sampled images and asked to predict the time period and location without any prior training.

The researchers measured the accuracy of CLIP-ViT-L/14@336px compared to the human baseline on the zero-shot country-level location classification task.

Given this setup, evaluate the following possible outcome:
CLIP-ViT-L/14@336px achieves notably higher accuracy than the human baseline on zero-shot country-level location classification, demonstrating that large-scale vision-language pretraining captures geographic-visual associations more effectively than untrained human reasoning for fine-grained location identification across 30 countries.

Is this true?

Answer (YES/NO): YES